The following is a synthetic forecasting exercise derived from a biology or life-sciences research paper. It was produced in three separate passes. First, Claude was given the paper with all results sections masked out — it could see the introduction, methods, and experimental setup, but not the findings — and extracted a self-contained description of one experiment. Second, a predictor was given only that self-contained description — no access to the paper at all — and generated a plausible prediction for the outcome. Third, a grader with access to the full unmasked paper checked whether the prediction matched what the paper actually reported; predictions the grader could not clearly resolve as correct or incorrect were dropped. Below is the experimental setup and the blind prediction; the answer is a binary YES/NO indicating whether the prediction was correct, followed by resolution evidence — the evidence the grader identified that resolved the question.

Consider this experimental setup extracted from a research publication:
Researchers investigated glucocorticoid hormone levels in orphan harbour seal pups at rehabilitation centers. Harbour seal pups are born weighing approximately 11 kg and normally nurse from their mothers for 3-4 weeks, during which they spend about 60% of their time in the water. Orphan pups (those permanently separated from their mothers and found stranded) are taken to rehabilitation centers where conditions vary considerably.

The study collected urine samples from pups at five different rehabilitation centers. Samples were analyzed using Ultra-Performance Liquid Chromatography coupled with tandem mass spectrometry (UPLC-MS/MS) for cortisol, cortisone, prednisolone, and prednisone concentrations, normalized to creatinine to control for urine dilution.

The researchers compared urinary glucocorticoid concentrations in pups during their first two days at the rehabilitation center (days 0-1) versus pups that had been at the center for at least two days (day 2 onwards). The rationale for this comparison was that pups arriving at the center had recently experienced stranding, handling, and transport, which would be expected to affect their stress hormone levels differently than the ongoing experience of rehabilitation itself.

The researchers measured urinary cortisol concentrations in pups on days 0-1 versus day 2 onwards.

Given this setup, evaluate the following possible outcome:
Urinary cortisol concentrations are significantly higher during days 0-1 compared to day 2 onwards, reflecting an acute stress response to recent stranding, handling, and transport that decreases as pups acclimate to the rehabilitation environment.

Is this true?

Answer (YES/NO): YES